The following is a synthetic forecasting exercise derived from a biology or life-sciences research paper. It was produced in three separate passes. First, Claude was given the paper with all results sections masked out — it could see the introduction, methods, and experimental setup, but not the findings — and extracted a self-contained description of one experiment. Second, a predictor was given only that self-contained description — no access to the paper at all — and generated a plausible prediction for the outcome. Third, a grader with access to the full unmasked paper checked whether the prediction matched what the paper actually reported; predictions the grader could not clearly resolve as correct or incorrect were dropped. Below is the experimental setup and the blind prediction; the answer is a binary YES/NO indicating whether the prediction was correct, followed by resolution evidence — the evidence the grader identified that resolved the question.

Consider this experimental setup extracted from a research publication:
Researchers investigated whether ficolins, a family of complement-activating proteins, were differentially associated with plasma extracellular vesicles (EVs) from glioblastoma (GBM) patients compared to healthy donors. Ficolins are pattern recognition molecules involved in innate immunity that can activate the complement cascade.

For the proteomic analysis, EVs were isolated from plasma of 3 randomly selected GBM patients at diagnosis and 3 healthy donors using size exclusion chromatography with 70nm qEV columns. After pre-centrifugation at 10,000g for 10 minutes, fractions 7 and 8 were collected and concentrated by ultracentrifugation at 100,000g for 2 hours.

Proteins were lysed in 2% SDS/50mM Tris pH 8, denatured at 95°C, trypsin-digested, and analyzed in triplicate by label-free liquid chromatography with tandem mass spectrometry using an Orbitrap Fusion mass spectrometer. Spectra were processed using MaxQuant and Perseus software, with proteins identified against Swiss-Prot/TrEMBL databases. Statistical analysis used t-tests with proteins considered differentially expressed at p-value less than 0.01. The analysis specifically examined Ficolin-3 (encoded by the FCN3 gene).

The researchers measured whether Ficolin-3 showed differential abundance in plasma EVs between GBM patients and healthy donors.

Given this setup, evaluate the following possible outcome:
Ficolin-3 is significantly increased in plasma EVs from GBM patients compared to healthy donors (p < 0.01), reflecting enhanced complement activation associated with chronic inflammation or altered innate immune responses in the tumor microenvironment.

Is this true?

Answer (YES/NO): YES